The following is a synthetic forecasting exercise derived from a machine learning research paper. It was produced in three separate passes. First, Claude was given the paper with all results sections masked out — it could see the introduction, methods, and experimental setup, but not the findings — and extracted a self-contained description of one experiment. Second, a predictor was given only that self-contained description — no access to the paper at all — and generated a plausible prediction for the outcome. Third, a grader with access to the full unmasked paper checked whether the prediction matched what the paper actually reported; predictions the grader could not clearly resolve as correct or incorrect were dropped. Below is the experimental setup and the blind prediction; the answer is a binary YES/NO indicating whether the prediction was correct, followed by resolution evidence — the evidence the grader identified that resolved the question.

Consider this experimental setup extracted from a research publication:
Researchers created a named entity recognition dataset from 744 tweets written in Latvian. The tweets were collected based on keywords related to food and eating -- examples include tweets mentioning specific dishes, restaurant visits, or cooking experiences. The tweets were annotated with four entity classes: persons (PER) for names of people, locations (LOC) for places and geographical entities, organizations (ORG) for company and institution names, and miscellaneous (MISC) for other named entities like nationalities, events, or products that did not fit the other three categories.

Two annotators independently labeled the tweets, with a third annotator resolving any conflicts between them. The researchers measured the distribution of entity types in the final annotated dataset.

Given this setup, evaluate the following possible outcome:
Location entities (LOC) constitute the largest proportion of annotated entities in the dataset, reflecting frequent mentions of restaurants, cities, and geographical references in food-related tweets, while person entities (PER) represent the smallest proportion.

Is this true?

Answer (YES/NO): NO